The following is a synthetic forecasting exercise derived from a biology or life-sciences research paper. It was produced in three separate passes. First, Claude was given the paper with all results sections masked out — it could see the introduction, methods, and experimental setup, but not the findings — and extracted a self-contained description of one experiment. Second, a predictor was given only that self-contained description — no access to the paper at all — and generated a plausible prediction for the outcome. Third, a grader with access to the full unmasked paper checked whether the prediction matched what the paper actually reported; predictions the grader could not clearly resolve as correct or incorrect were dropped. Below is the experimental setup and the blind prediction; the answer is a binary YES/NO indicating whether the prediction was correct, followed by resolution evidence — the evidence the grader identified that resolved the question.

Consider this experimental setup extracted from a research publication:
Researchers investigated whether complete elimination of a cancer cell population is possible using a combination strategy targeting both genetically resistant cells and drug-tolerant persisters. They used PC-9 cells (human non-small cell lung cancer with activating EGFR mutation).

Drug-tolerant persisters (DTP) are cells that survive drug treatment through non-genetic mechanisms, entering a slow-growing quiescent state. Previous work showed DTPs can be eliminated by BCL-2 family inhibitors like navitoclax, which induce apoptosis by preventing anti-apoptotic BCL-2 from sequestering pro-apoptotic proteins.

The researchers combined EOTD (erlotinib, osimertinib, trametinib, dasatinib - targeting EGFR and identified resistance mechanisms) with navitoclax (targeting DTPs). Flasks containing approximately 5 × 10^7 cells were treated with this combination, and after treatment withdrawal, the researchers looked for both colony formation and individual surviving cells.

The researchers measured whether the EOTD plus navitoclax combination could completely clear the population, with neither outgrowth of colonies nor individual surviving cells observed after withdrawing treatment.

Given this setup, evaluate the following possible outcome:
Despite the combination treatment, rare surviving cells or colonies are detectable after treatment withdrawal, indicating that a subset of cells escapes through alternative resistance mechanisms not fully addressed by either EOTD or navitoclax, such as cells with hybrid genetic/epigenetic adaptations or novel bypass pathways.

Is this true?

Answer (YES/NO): NO